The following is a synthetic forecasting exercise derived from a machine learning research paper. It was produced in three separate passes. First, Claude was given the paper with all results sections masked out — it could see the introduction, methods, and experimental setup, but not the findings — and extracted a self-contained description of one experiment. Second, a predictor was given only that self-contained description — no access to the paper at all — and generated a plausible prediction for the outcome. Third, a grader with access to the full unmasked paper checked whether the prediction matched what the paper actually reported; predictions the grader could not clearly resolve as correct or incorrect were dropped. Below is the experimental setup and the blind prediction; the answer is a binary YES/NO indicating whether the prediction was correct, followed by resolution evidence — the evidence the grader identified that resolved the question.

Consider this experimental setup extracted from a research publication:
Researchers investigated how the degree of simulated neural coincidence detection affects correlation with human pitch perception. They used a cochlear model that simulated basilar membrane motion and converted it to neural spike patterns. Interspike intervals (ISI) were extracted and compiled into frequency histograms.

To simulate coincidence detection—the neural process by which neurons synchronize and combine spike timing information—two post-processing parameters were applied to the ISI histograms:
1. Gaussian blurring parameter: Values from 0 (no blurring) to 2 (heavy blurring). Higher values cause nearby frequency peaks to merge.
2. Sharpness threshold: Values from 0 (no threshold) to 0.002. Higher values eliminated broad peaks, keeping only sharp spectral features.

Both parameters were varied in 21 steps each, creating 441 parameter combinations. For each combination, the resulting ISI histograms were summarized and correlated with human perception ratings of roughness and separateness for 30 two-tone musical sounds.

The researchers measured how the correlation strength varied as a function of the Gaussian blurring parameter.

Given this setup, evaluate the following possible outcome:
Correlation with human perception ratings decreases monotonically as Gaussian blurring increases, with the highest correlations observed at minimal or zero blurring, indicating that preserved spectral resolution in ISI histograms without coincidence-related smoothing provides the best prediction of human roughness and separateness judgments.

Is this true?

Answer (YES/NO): NO